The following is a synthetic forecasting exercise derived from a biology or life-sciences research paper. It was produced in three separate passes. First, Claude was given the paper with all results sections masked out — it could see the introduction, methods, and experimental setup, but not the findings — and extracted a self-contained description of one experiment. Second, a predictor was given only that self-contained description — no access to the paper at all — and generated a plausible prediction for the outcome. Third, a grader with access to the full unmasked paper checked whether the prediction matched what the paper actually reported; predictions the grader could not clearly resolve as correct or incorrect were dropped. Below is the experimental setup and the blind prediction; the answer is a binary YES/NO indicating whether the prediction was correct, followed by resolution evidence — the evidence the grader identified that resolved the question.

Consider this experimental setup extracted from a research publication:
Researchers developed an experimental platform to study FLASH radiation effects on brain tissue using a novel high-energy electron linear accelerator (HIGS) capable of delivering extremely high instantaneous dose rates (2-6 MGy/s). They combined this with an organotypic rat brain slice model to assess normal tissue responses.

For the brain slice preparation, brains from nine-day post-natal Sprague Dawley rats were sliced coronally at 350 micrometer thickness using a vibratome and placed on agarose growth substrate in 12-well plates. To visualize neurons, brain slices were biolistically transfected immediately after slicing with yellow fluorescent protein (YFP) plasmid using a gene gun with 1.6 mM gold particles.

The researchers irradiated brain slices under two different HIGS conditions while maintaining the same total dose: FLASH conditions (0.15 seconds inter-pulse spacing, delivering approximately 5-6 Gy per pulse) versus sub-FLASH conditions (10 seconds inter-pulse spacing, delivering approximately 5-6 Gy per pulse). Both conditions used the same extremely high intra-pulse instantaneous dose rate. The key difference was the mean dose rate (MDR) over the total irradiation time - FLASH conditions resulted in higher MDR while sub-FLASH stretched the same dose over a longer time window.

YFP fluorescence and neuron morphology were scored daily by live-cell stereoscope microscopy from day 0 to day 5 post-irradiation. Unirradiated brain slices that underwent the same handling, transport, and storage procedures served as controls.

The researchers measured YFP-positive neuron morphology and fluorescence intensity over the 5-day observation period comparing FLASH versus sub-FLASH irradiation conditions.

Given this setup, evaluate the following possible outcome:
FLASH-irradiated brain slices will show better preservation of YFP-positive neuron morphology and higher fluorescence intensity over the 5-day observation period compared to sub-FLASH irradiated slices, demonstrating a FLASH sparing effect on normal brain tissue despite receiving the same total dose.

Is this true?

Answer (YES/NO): NO